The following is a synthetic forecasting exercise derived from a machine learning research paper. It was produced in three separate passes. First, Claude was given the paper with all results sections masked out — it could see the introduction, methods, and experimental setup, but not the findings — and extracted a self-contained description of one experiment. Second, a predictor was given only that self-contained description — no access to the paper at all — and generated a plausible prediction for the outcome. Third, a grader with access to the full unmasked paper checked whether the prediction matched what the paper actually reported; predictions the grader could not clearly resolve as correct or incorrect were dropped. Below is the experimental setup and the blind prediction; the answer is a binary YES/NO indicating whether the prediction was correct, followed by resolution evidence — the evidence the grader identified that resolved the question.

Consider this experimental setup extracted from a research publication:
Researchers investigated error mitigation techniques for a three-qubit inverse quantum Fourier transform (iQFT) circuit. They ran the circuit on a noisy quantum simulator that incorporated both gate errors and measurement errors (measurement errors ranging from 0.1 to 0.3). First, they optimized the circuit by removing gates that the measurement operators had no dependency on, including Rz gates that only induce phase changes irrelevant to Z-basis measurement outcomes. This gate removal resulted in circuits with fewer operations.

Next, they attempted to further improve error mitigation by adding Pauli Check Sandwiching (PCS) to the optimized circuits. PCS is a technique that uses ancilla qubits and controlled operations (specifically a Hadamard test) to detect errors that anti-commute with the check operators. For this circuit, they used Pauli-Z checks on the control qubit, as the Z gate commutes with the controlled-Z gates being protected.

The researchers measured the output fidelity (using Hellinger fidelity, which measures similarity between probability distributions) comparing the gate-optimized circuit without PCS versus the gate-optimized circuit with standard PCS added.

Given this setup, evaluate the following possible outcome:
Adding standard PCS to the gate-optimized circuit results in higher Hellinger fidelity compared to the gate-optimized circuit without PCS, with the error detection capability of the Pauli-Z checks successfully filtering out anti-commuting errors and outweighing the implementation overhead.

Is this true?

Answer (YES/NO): NO